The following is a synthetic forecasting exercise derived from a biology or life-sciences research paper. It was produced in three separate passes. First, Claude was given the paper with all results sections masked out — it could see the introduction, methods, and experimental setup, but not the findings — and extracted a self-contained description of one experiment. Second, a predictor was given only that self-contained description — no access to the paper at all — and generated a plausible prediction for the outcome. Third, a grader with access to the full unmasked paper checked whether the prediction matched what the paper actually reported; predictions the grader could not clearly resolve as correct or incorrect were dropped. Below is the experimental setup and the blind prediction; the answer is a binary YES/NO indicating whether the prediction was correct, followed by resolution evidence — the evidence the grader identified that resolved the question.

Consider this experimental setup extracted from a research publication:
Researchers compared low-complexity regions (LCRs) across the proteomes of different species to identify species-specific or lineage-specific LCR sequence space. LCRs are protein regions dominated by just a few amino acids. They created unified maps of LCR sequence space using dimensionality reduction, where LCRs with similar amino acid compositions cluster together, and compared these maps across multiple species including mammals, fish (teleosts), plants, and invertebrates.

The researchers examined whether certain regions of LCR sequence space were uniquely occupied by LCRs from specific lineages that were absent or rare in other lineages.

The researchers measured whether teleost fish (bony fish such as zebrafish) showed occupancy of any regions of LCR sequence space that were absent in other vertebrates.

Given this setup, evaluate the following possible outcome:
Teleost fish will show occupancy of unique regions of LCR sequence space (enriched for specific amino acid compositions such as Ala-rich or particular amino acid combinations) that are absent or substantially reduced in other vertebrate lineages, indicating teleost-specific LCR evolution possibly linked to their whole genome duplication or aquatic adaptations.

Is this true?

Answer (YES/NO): YES